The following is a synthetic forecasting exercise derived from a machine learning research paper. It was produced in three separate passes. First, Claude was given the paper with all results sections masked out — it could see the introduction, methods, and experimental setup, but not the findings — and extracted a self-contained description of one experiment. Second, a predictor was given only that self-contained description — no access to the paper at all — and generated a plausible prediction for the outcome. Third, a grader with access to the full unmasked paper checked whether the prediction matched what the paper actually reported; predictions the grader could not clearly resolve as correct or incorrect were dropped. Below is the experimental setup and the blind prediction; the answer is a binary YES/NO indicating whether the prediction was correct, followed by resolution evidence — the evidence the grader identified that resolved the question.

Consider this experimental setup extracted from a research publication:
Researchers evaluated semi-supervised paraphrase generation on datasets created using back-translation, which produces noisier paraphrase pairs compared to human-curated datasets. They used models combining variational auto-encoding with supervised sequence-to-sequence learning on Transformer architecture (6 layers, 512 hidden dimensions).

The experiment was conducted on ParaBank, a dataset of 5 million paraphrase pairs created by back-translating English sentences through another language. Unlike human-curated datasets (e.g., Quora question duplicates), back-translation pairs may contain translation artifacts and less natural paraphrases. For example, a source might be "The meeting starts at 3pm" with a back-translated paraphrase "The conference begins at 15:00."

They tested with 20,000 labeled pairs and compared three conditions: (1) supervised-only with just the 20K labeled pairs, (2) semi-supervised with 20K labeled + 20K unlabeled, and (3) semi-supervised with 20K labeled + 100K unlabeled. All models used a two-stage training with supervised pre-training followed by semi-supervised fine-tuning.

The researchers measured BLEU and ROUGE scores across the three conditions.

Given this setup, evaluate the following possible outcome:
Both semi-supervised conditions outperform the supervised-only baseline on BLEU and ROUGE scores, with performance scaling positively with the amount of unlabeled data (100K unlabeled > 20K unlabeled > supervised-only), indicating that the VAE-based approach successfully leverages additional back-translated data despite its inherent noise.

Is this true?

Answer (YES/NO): NO